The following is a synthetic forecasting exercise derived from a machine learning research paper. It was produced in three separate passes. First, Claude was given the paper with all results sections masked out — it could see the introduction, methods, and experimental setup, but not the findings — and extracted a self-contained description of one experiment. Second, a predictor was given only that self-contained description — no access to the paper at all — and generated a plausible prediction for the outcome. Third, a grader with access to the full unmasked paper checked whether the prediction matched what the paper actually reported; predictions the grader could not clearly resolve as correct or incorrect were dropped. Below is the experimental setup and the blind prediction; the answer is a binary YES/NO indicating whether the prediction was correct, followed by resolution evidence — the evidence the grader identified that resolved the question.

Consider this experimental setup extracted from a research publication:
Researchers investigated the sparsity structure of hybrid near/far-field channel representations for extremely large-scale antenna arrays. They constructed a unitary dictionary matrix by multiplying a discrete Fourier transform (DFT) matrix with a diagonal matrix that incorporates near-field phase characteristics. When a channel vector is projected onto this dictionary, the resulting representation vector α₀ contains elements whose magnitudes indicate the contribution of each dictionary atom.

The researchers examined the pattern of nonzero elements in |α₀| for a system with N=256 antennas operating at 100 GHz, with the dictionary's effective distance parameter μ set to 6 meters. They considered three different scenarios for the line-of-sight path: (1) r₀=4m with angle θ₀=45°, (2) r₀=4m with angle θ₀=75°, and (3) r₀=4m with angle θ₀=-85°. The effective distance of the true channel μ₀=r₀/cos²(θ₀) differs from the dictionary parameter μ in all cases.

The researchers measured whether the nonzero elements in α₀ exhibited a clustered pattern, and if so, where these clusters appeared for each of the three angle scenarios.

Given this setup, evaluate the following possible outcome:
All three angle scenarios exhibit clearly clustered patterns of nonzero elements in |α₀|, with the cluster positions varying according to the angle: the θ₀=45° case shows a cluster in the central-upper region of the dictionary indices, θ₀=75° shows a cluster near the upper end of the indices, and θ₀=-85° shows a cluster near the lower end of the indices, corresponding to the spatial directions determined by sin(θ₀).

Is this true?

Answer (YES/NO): NO